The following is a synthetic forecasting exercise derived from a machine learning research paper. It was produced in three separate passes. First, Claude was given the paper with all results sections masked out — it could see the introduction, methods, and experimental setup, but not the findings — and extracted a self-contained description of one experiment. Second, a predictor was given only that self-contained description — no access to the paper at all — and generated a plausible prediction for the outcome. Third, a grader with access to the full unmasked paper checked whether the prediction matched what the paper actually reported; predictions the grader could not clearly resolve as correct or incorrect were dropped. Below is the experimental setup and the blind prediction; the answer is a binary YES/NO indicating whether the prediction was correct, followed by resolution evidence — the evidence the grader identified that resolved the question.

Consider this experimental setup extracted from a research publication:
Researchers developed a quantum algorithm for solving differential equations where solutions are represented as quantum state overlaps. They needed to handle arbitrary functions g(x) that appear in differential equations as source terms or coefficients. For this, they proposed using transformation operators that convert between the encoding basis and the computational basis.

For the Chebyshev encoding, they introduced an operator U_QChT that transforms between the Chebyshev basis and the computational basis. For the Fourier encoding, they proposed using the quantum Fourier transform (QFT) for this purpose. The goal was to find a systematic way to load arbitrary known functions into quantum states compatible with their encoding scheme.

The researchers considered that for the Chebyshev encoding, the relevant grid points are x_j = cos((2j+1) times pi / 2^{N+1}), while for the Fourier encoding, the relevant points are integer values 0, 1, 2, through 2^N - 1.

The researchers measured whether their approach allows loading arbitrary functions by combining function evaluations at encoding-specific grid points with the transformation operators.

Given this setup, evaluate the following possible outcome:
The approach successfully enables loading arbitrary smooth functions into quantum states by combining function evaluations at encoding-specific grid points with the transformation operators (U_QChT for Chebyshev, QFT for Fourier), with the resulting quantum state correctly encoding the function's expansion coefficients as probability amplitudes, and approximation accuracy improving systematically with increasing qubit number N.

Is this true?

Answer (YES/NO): NO